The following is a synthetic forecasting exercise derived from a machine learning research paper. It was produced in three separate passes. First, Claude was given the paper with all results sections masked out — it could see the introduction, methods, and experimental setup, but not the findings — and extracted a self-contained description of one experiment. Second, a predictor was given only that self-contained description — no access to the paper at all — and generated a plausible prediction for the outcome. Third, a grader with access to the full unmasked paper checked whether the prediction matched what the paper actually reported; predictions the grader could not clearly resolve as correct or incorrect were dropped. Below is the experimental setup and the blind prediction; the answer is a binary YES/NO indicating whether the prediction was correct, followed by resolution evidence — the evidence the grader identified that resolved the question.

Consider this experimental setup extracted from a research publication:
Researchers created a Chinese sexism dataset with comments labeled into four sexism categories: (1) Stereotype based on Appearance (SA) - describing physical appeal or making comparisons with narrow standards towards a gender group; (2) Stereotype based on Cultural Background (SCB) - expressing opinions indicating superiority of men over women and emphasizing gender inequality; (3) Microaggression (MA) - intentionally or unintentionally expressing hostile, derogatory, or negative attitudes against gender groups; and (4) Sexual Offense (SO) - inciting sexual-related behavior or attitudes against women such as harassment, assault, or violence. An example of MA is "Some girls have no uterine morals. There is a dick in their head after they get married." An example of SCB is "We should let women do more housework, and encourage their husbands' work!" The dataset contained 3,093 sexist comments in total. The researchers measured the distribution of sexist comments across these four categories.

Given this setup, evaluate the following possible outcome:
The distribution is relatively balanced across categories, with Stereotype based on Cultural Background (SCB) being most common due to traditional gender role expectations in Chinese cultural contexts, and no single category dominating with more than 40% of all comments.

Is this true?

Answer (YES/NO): NO